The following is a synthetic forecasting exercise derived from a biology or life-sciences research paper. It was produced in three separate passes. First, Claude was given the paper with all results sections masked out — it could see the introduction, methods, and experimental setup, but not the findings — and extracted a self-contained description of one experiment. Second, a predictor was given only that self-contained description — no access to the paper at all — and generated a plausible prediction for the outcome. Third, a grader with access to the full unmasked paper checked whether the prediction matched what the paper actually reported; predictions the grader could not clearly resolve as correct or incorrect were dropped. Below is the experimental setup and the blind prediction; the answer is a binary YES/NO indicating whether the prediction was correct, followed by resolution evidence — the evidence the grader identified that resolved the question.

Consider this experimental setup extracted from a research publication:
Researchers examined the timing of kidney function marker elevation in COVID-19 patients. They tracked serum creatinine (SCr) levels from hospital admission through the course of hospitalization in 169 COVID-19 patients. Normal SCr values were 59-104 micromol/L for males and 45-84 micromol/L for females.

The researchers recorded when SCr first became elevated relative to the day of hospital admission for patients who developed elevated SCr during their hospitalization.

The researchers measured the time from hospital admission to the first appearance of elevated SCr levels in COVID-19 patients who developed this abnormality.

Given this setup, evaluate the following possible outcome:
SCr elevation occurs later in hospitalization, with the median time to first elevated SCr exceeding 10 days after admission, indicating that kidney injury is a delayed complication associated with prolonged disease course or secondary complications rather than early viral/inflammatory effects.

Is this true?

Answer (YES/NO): NO